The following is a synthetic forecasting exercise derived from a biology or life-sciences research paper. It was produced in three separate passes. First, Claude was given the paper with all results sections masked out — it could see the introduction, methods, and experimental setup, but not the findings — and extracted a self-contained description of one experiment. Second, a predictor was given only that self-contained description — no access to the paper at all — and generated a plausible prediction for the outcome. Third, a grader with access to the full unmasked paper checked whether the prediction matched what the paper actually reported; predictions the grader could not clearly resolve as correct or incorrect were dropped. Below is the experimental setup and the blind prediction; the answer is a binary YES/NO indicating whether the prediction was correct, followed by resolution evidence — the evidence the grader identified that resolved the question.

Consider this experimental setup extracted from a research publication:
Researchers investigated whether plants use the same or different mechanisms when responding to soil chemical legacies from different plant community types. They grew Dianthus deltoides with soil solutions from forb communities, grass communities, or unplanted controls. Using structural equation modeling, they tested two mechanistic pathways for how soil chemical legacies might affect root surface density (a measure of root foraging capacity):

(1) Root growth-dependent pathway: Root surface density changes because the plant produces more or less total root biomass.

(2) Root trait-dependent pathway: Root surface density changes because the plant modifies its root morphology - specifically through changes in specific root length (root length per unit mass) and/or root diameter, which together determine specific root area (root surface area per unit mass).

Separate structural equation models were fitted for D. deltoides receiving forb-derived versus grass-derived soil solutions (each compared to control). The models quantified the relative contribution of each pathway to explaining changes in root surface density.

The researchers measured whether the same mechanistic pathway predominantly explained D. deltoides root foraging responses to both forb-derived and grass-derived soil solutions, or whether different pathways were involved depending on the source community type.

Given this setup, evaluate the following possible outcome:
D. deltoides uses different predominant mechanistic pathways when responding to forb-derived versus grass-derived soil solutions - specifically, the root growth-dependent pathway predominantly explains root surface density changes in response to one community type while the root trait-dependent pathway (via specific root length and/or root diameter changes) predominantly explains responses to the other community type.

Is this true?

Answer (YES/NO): YES